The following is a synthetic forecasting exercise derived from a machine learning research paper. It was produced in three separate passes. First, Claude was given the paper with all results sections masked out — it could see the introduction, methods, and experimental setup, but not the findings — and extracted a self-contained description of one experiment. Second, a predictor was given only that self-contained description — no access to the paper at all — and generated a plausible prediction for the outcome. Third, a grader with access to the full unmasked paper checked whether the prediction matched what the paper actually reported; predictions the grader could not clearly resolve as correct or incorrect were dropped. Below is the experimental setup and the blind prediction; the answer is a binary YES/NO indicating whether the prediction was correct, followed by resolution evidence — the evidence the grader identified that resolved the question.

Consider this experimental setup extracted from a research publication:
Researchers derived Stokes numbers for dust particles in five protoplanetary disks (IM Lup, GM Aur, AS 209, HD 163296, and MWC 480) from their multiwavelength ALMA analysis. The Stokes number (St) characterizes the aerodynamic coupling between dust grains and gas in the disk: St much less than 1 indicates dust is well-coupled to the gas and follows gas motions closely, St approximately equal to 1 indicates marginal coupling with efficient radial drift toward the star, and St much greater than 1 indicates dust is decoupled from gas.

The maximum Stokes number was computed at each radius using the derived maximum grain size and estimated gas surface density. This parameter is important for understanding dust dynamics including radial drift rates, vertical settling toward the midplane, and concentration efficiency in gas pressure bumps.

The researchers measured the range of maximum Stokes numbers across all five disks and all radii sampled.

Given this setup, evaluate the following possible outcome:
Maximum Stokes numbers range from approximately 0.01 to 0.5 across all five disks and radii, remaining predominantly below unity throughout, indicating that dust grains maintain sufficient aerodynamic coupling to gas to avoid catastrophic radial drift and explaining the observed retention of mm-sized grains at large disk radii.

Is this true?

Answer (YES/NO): NO